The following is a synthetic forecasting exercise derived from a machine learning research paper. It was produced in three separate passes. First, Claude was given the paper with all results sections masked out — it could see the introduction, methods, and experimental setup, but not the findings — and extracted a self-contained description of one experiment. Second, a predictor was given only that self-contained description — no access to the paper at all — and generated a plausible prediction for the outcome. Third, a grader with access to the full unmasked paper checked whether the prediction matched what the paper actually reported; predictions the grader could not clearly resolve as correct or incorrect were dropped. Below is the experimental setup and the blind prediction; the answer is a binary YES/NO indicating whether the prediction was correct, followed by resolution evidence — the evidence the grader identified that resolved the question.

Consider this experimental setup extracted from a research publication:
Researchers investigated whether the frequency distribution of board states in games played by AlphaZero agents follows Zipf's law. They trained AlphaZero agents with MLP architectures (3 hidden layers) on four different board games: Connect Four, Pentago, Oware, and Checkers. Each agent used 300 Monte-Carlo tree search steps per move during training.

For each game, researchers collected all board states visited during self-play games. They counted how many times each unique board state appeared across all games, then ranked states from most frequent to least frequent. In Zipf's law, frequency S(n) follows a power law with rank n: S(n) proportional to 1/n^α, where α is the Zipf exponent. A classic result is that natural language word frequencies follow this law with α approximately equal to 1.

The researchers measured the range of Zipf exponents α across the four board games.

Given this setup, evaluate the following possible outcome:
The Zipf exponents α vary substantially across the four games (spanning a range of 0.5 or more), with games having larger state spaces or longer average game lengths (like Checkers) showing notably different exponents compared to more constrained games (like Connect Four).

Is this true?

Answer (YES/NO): NO